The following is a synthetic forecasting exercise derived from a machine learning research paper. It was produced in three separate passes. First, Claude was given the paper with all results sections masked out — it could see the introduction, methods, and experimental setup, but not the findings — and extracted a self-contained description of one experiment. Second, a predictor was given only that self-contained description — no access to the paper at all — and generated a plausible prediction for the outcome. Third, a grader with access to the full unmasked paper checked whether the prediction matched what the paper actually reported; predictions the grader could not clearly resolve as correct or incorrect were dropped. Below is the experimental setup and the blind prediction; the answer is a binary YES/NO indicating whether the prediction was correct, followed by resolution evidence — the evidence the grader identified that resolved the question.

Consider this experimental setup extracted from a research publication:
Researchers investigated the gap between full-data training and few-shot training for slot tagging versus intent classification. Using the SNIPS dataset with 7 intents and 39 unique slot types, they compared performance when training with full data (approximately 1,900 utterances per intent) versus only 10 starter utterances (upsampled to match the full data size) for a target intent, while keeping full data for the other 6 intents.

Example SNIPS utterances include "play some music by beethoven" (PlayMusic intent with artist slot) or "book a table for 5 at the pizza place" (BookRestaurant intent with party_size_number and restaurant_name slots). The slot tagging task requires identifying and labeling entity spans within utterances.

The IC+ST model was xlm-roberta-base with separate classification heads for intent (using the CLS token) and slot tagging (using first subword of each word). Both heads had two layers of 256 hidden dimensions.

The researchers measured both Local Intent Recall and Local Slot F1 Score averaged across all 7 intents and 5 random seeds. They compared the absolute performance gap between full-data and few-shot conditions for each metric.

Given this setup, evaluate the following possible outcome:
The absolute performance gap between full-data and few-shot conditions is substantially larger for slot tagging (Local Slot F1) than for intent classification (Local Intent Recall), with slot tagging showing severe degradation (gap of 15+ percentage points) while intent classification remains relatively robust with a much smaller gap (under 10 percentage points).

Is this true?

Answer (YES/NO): NO